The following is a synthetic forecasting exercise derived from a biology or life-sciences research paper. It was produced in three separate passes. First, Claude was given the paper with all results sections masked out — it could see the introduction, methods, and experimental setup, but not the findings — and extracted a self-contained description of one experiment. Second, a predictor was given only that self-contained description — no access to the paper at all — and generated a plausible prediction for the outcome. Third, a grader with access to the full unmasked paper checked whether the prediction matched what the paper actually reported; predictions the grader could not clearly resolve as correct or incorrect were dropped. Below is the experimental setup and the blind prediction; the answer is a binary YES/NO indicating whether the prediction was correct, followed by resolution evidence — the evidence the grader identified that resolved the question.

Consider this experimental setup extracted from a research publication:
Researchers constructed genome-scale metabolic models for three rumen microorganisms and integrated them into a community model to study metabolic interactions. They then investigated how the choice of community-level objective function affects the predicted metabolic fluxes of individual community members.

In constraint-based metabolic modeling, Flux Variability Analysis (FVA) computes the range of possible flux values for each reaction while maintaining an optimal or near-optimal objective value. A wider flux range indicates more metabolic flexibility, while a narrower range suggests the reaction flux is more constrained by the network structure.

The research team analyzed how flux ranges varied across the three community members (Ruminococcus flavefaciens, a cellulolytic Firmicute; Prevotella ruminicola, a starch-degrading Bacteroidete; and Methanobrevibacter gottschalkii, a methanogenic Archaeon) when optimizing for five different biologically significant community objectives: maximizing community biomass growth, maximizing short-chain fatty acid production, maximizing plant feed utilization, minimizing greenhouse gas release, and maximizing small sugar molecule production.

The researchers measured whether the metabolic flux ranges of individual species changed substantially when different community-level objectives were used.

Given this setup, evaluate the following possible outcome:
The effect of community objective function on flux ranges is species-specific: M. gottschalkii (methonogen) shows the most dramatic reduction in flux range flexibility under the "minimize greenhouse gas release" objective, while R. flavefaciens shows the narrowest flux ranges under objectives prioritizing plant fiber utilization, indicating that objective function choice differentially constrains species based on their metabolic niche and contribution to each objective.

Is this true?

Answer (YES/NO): NO